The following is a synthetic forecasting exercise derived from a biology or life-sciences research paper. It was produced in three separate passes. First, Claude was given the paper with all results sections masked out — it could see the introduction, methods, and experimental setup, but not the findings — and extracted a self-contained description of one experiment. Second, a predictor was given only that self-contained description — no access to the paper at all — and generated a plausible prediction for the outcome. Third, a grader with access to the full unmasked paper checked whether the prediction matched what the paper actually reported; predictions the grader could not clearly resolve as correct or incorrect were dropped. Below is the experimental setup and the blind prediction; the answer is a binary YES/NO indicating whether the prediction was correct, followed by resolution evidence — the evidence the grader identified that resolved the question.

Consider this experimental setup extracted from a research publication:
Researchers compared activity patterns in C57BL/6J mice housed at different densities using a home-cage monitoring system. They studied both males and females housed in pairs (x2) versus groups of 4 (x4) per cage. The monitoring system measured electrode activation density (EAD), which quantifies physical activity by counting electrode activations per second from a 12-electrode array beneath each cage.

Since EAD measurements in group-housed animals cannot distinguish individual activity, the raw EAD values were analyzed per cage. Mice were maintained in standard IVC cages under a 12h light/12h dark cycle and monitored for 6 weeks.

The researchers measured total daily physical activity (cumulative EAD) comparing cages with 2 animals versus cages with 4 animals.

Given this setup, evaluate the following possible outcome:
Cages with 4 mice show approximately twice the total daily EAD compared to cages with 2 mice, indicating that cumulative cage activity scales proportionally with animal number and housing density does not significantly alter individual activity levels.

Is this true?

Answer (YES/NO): NO